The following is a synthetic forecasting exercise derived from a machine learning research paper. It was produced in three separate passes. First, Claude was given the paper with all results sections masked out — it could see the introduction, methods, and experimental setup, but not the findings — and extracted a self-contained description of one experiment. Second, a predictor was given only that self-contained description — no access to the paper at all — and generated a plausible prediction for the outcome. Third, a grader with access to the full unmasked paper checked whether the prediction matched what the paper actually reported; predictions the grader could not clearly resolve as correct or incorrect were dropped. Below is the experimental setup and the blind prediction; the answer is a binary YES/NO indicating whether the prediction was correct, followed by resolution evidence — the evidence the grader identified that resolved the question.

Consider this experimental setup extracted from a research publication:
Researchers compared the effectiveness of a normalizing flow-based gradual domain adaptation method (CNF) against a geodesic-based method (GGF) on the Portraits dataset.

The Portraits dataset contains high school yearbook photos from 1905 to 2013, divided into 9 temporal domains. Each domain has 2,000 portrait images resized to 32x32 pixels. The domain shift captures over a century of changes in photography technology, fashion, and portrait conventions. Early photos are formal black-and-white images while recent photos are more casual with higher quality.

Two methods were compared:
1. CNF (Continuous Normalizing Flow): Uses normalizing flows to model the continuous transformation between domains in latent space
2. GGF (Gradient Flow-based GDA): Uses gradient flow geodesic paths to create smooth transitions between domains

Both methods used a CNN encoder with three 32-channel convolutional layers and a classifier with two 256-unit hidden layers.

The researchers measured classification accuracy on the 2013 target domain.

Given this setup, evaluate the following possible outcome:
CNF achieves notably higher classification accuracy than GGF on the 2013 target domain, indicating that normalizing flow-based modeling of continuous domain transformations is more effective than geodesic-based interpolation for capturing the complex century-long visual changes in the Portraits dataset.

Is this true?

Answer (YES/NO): NO